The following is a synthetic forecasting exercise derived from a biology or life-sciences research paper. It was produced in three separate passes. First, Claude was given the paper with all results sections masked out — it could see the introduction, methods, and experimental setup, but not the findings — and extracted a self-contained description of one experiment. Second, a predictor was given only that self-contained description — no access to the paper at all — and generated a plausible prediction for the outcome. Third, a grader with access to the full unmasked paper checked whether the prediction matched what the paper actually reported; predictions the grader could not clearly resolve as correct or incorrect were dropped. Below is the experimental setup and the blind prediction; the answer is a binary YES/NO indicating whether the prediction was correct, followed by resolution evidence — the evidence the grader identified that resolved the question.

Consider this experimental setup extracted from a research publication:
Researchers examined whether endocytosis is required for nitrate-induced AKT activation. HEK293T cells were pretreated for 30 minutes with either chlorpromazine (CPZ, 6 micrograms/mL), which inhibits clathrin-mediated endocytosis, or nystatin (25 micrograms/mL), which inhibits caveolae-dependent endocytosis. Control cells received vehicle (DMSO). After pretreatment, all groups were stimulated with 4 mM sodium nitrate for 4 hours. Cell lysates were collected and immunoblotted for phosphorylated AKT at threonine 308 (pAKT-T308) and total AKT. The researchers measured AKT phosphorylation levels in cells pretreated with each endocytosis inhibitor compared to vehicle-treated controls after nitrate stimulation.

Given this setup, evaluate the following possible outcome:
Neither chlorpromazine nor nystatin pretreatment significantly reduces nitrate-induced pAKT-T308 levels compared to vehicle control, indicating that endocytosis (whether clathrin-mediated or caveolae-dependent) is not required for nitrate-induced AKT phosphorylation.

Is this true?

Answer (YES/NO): NO